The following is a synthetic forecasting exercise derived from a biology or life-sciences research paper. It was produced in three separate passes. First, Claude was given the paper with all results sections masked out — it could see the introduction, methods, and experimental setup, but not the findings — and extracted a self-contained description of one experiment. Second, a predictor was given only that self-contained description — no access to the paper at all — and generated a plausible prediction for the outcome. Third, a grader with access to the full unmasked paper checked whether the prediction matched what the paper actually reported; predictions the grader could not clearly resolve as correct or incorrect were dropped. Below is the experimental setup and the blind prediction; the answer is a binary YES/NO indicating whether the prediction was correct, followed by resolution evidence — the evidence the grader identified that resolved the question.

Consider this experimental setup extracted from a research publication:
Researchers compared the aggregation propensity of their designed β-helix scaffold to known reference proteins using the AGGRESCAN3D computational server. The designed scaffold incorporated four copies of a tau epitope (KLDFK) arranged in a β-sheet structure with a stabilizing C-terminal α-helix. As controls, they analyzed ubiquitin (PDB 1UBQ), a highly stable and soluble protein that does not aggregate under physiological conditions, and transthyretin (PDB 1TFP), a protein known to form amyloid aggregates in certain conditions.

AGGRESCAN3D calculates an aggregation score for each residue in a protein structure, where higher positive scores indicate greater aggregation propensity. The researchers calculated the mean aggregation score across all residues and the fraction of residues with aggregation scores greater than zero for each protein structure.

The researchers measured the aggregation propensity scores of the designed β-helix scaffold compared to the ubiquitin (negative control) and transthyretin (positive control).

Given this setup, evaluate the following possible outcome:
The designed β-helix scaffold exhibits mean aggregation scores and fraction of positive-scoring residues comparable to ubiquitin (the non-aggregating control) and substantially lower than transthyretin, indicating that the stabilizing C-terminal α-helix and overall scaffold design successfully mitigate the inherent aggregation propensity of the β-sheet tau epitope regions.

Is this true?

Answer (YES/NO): NO